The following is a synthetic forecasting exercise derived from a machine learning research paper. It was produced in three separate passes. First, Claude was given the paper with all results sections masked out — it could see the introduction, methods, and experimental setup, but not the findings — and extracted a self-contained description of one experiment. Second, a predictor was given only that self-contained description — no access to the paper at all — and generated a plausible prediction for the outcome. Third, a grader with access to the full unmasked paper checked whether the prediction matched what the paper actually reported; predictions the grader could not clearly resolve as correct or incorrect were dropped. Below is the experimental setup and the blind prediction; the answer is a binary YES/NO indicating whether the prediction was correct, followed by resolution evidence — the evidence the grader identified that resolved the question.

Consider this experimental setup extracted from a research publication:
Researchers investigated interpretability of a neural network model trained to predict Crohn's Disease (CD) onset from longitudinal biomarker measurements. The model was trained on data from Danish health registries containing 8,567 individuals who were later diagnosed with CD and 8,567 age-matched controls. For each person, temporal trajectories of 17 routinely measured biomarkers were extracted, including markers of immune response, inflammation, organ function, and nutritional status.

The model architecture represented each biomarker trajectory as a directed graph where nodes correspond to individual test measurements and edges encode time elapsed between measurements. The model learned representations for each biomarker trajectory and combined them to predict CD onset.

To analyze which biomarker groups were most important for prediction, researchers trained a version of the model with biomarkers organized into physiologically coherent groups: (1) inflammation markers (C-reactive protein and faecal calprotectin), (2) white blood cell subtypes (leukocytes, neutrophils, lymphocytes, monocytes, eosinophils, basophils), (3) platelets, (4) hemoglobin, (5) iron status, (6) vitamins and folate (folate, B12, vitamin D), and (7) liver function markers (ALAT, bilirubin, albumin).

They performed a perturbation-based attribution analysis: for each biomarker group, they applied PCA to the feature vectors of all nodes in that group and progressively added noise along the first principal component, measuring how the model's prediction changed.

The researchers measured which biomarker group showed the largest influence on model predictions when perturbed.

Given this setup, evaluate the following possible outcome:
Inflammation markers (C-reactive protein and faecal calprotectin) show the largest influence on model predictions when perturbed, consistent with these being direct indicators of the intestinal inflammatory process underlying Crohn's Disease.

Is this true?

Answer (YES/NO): YES